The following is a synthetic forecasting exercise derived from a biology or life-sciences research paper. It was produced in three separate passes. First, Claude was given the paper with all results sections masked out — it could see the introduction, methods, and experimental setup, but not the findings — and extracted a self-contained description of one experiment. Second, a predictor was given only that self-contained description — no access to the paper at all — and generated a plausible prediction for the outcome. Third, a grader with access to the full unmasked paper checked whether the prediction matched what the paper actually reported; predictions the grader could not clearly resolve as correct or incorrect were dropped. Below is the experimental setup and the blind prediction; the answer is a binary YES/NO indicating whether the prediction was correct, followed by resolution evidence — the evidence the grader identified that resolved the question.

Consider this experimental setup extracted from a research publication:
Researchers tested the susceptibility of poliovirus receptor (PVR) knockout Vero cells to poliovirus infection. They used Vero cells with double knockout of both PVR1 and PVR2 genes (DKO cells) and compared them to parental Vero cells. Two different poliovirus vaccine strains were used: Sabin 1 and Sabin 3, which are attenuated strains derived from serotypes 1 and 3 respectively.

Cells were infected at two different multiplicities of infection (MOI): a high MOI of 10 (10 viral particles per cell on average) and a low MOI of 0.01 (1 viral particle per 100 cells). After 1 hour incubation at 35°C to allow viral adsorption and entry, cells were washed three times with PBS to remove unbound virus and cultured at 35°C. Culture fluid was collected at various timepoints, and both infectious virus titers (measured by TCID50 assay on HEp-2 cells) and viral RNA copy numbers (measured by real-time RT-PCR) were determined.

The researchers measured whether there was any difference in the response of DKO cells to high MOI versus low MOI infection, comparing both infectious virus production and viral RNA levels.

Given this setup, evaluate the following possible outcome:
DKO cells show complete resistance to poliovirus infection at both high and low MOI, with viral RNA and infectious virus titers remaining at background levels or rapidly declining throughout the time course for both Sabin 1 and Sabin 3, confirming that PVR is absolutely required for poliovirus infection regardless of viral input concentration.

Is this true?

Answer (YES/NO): YES